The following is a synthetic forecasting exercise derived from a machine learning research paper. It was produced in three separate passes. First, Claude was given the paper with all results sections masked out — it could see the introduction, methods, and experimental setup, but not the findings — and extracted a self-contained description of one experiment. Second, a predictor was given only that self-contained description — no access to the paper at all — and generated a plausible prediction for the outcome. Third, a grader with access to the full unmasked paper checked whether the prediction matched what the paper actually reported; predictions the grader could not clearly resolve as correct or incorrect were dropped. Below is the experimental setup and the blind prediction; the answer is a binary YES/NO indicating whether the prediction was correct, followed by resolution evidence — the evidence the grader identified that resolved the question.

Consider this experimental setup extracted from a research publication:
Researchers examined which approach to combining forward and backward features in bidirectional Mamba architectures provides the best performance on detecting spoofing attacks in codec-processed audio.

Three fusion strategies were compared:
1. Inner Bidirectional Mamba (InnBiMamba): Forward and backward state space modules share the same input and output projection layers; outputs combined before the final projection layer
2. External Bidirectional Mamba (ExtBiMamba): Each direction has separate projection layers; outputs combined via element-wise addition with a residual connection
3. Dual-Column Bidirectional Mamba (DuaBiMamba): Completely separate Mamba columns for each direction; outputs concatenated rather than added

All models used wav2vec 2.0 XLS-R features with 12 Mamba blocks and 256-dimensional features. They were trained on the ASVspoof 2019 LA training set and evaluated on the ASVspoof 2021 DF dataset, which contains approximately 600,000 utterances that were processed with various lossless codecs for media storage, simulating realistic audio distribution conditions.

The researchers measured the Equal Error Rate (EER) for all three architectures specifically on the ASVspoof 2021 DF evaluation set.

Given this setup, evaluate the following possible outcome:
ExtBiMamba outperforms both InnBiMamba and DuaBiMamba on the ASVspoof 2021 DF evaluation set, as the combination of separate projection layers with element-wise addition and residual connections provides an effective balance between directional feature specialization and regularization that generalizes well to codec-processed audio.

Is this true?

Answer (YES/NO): NO